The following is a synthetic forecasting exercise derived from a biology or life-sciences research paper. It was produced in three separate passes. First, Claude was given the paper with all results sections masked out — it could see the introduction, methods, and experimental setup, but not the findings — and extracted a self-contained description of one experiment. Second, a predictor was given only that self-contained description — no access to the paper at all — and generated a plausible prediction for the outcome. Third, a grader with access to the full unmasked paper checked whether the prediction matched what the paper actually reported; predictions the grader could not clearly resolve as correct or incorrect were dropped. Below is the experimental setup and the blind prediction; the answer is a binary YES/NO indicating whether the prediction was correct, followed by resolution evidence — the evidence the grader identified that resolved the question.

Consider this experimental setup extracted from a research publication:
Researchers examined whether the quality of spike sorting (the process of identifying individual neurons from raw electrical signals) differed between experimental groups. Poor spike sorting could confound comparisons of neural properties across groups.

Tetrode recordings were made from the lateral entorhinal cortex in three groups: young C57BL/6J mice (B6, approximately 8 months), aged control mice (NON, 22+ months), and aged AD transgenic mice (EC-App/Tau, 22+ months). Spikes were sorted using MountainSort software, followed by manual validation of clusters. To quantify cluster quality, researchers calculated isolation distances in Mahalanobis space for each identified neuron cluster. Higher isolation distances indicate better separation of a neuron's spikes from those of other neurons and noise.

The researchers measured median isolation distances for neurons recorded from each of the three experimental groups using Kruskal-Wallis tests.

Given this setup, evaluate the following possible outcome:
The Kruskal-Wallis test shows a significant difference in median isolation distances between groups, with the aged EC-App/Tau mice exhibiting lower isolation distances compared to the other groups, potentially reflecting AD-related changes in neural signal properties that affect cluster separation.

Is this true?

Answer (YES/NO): NO